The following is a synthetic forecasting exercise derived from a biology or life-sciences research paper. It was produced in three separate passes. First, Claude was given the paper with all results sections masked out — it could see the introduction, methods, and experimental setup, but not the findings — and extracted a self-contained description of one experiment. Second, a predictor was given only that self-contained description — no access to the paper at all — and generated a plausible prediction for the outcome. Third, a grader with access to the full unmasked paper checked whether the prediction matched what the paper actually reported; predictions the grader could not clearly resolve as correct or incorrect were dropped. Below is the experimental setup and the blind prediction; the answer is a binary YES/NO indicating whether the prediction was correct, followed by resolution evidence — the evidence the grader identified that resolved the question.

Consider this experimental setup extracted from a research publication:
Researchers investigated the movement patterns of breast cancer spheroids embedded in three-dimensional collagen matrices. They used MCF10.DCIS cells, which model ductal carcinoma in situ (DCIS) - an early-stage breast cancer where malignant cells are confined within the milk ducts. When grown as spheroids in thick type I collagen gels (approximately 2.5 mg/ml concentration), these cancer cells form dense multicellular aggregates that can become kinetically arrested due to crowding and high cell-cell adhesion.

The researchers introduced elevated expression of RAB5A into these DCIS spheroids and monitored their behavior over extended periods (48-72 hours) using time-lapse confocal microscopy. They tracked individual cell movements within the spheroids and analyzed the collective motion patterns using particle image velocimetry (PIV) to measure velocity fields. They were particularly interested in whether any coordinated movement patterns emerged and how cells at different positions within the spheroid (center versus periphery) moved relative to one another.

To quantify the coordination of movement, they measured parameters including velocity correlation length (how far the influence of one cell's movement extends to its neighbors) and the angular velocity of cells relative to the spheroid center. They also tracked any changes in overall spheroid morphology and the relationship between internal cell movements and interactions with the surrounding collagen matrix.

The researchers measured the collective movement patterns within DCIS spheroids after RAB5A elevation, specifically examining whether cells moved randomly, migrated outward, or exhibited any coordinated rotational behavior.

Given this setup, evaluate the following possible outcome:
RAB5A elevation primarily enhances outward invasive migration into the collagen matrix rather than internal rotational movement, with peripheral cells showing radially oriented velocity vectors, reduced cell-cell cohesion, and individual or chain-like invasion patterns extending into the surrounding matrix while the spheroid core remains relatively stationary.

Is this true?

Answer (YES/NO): NO